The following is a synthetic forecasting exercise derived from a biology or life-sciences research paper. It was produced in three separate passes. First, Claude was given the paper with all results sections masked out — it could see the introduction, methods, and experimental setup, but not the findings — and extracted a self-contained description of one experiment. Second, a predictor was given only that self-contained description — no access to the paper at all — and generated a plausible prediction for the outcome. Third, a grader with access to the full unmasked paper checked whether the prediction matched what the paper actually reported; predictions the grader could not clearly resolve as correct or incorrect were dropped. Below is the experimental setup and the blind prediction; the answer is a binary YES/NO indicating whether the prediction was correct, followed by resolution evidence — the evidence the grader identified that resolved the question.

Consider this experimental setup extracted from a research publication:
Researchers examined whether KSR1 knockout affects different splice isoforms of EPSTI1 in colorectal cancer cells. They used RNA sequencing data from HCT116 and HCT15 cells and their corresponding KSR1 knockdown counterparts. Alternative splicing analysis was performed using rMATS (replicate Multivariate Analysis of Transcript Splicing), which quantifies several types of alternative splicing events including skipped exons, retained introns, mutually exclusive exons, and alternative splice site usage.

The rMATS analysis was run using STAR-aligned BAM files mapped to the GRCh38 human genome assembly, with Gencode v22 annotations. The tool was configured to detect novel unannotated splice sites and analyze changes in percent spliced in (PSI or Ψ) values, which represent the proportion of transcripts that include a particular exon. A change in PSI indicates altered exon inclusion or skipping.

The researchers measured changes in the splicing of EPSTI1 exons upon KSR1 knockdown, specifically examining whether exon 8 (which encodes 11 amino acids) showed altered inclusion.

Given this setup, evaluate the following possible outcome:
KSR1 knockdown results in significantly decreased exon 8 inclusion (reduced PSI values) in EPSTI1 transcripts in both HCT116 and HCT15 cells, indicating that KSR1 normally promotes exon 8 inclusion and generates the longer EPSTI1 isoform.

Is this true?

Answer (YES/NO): NO